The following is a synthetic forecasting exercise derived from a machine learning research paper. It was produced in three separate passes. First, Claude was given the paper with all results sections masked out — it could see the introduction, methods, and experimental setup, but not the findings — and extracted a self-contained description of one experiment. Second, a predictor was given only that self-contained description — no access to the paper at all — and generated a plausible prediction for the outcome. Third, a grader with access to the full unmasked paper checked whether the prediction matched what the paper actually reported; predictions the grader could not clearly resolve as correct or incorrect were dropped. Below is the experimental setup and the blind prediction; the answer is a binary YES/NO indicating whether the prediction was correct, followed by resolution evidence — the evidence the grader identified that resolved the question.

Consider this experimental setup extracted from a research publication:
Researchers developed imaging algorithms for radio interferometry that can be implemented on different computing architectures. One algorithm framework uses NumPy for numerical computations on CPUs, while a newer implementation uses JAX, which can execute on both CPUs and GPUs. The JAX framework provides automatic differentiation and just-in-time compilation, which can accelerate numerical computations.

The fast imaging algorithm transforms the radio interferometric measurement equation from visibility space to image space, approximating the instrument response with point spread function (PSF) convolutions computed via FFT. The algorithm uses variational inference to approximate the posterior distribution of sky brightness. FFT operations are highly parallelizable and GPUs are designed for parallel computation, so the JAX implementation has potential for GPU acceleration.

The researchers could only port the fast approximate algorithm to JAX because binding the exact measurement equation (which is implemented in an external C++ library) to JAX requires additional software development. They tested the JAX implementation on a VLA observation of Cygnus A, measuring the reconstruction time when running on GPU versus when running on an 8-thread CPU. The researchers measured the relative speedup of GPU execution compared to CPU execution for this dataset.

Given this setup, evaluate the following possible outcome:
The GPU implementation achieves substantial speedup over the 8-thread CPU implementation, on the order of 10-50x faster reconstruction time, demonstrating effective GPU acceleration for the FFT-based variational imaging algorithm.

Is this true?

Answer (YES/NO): YES